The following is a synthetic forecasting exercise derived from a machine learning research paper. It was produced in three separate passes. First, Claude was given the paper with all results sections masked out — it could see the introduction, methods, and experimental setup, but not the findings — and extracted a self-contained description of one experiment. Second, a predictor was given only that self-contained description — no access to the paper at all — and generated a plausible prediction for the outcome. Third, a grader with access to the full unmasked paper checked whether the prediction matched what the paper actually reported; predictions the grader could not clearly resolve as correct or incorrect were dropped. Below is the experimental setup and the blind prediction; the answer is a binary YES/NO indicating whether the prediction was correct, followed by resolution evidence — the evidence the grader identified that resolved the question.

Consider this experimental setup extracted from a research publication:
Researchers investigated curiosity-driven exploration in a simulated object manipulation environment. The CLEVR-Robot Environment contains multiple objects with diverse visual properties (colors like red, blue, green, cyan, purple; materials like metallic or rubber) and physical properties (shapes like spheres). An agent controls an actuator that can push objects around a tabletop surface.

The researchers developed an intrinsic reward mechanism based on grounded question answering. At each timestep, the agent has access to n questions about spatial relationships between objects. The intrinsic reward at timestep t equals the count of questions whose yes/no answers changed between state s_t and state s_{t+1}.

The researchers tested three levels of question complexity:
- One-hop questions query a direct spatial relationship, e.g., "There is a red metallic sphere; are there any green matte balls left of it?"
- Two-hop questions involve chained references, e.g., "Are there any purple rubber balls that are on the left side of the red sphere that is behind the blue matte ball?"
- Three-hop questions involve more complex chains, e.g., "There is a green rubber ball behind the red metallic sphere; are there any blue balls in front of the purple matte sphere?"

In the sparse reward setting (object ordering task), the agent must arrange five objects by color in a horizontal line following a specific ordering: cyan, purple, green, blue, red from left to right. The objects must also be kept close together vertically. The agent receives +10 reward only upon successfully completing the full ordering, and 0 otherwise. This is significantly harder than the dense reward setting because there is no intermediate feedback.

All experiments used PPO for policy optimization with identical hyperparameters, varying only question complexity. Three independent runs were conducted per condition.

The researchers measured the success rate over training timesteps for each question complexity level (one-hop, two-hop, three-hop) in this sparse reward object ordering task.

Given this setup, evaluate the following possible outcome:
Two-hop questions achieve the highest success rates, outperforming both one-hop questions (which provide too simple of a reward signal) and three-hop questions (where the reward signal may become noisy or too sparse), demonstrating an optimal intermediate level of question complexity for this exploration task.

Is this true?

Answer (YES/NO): NO